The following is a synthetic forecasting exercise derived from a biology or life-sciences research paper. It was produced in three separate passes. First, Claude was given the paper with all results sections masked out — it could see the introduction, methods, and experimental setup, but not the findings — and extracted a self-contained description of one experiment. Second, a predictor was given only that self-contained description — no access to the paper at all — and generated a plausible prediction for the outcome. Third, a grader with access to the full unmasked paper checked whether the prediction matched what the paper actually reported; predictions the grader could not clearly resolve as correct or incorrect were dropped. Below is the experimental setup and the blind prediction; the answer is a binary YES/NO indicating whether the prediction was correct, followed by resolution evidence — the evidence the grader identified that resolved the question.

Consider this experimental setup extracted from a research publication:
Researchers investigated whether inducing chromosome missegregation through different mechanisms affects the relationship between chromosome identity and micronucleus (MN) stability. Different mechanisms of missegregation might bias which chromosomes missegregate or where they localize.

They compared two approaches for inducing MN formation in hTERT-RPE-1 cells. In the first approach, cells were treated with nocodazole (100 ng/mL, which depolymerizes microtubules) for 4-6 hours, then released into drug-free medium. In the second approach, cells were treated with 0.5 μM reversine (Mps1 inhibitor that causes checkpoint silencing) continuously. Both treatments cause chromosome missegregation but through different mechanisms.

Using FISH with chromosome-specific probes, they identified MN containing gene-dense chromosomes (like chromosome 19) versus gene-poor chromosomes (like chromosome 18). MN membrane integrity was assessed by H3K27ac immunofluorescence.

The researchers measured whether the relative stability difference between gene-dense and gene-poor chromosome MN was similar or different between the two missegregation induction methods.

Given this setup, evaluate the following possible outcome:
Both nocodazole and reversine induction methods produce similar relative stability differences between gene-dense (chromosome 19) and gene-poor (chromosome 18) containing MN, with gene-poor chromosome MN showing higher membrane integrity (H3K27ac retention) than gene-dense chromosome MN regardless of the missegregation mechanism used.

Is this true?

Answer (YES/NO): NO